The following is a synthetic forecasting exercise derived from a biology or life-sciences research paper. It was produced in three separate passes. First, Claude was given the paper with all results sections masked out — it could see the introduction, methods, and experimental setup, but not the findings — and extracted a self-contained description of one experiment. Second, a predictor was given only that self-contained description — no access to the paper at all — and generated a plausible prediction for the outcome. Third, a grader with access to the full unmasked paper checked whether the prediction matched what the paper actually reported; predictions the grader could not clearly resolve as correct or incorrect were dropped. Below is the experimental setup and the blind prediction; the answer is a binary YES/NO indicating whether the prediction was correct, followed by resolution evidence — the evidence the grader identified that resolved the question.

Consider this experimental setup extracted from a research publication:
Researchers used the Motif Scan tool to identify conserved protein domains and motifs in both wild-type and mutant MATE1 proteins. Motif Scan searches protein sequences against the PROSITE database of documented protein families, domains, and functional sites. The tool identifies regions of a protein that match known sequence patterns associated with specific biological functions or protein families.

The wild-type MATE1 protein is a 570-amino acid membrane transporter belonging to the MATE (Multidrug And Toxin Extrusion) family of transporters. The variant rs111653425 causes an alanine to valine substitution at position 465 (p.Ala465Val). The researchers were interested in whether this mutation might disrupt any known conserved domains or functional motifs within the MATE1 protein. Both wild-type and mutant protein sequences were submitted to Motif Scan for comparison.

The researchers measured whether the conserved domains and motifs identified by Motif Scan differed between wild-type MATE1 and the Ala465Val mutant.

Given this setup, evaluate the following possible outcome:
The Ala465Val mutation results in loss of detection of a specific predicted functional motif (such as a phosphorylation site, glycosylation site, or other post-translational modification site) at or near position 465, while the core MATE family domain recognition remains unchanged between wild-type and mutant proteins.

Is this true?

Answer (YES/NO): NO